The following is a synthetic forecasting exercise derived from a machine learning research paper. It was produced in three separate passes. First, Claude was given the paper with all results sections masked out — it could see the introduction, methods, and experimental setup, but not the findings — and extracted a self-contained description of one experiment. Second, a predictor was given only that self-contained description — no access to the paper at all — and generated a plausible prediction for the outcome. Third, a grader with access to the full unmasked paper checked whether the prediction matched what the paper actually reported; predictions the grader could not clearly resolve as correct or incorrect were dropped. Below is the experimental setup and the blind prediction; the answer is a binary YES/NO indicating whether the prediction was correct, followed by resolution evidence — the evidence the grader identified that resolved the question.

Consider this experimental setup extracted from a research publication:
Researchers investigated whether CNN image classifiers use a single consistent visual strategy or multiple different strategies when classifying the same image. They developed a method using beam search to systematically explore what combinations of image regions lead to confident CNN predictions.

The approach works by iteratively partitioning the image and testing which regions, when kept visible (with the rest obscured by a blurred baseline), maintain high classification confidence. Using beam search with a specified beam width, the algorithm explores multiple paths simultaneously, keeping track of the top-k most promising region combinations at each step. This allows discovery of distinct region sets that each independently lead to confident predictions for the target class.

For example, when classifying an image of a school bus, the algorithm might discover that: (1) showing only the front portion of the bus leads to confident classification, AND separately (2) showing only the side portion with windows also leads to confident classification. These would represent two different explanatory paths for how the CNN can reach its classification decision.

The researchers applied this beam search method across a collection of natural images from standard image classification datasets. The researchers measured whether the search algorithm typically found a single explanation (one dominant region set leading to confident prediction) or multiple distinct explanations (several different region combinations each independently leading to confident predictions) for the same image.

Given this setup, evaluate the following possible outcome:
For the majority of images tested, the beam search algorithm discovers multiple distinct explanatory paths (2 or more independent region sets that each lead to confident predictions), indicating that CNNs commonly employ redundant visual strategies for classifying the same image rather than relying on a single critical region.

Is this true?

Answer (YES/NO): NO